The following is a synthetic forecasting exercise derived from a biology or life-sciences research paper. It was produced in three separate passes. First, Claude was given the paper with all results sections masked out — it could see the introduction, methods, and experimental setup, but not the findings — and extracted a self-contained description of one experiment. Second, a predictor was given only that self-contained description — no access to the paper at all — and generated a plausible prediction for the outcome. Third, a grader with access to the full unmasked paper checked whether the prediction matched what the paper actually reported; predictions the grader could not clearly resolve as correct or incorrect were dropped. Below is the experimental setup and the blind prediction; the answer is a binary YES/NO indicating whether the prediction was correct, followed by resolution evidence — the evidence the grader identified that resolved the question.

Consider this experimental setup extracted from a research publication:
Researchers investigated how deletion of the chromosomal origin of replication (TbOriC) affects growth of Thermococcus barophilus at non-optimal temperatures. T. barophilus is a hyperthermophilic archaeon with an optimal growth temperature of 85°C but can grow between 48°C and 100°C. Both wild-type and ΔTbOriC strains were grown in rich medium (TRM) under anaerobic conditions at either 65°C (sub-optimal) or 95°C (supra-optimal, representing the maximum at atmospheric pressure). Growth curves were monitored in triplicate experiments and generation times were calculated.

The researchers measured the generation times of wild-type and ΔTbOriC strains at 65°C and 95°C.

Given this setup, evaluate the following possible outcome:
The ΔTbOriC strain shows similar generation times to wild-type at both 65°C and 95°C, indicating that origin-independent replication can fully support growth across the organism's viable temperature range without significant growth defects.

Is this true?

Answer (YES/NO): NO